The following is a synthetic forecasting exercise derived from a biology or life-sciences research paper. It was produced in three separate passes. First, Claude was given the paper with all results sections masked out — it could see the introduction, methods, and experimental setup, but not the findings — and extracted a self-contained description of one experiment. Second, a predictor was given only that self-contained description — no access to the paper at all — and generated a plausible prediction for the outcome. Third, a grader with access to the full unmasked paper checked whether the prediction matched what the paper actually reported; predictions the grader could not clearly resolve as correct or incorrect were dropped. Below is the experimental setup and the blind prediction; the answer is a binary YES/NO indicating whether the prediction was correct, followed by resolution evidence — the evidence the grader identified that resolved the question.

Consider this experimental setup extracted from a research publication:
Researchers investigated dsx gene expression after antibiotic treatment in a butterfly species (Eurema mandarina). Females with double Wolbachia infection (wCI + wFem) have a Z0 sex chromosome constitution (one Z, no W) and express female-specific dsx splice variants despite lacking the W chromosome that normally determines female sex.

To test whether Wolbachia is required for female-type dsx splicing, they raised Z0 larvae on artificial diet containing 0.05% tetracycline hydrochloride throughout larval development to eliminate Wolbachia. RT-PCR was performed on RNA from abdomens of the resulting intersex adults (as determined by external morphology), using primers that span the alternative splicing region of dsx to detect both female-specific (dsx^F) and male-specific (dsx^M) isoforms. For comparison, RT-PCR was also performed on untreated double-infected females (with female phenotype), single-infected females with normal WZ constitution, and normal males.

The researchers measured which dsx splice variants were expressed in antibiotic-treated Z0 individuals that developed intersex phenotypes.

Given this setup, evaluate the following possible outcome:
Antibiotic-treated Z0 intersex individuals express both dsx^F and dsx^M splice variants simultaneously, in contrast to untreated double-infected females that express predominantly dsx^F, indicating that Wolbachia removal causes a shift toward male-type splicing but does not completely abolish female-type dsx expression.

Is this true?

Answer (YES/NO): YES